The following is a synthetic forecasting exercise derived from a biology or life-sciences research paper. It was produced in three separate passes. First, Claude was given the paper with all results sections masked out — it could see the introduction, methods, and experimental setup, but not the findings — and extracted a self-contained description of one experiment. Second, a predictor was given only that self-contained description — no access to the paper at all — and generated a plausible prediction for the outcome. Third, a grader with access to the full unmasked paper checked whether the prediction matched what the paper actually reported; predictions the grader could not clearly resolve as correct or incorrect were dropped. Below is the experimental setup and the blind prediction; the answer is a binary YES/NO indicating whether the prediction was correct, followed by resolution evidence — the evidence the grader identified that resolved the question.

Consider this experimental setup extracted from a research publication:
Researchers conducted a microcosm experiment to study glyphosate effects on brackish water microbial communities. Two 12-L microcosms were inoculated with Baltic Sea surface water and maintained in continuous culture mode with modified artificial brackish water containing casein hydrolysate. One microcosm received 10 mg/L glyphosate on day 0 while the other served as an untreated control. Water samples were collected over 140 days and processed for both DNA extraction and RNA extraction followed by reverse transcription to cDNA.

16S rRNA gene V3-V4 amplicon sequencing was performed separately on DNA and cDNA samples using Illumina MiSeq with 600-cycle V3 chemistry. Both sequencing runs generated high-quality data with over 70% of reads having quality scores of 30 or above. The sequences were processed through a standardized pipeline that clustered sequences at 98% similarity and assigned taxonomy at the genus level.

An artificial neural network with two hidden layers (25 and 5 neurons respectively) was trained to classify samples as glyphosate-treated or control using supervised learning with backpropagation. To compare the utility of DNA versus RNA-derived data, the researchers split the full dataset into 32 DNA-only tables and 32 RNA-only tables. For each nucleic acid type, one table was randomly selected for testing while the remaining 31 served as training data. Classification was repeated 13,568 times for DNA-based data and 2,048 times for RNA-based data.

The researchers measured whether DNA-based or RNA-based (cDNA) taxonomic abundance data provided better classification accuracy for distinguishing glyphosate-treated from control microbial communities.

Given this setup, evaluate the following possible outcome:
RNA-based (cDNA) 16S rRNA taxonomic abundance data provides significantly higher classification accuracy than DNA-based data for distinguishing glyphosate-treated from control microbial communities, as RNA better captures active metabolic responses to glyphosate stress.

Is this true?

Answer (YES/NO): NO